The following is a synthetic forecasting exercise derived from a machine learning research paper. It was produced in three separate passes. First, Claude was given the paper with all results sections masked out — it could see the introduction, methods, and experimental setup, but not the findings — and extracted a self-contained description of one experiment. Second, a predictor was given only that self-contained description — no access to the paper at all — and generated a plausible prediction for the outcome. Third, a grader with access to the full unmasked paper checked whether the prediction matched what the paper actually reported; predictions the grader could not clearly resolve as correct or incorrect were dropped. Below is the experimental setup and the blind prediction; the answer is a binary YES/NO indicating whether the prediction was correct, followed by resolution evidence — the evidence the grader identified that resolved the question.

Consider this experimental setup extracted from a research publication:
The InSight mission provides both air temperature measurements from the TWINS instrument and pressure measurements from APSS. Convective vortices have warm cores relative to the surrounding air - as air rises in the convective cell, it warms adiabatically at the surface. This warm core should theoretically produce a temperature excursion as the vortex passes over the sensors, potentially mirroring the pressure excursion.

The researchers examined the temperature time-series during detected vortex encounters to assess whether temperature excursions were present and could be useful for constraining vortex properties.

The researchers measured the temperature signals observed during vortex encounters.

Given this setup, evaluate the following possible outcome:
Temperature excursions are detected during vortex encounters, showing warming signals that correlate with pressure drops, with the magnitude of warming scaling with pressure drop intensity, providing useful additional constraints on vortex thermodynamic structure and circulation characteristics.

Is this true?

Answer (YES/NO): NO